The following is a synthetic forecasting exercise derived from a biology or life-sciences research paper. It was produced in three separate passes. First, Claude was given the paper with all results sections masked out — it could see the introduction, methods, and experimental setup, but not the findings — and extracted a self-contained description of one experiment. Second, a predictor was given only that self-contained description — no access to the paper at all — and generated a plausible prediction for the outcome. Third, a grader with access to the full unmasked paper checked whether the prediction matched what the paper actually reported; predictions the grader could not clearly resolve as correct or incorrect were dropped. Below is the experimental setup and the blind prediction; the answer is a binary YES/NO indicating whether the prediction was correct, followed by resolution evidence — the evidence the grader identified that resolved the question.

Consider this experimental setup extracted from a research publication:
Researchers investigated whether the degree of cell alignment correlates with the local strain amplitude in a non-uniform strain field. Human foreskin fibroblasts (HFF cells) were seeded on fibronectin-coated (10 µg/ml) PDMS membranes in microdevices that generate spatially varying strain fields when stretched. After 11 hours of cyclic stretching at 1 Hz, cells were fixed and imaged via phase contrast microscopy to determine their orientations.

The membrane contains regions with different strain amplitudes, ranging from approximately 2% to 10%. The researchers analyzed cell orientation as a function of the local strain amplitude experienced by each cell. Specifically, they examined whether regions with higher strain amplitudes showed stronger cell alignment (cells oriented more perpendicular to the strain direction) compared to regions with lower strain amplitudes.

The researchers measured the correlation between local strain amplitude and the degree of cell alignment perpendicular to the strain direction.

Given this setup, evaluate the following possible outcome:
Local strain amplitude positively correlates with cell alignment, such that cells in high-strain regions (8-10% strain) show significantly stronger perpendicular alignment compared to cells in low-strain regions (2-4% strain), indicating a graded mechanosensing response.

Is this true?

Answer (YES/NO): YES